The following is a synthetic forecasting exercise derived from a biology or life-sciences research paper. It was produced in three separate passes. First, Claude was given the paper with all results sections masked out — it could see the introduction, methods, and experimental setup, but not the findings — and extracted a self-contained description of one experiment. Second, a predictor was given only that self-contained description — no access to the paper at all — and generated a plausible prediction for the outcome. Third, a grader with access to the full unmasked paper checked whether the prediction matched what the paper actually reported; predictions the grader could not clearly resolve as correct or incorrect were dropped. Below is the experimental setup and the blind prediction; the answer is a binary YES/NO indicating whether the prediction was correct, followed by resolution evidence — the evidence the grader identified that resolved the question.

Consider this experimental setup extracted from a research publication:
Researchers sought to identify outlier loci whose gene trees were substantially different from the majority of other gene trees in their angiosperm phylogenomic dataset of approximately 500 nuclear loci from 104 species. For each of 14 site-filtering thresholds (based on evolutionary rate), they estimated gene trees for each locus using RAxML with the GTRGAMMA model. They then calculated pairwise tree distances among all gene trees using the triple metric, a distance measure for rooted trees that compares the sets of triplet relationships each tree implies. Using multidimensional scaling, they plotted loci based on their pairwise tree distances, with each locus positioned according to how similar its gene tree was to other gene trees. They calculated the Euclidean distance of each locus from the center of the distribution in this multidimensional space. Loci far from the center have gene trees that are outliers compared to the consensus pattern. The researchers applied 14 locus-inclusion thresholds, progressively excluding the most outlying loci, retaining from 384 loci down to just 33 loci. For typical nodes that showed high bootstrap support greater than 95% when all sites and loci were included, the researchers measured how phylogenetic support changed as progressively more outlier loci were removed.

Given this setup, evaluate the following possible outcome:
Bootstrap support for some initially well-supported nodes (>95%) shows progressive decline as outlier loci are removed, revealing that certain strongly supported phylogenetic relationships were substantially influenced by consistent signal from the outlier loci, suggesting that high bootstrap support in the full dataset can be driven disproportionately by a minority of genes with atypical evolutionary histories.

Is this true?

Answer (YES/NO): NO